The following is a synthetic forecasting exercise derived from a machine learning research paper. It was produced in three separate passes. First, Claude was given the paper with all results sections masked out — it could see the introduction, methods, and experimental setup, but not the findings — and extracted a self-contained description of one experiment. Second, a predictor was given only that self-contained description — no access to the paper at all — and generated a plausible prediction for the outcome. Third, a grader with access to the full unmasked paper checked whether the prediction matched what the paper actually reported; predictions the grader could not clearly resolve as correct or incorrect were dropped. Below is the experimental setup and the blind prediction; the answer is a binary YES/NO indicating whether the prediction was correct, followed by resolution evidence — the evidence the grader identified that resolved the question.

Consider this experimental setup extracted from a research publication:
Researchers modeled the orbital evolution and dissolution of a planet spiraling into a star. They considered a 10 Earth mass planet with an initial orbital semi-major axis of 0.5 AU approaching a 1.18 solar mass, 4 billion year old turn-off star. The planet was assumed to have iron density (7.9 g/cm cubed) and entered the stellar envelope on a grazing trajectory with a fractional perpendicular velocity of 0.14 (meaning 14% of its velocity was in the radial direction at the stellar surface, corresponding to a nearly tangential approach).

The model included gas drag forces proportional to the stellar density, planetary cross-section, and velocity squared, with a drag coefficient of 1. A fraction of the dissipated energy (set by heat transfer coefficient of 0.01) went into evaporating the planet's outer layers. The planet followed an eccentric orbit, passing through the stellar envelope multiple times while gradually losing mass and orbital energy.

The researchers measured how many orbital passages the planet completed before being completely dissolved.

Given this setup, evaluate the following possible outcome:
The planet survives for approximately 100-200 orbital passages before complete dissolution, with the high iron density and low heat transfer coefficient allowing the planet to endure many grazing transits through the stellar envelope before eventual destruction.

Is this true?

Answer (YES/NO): NO